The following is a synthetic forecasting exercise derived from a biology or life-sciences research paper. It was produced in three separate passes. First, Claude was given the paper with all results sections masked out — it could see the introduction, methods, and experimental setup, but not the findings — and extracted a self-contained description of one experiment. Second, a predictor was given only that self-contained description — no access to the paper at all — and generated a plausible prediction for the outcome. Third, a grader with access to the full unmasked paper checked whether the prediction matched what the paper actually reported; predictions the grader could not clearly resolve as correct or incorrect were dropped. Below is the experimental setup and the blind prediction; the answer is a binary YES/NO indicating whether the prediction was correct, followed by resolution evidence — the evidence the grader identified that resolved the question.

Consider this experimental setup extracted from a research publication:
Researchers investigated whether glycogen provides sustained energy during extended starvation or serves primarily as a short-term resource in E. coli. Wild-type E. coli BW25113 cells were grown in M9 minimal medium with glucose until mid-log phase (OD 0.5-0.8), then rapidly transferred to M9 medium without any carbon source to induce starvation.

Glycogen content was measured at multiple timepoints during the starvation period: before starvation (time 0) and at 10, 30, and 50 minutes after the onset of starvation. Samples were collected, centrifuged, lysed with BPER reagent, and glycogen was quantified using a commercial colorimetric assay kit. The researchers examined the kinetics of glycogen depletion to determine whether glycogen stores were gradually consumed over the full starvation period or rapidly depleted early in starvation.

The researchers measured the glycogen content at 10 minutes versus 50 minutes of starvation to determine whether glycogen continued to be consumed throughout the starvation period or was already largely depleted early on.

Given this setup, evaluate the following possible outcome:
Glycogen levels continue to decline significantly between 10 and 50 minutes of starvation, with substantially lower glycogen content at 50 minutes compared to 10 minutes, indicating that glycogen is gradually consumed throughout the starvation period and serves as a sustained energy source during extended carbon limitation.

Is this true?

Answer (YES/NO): NO